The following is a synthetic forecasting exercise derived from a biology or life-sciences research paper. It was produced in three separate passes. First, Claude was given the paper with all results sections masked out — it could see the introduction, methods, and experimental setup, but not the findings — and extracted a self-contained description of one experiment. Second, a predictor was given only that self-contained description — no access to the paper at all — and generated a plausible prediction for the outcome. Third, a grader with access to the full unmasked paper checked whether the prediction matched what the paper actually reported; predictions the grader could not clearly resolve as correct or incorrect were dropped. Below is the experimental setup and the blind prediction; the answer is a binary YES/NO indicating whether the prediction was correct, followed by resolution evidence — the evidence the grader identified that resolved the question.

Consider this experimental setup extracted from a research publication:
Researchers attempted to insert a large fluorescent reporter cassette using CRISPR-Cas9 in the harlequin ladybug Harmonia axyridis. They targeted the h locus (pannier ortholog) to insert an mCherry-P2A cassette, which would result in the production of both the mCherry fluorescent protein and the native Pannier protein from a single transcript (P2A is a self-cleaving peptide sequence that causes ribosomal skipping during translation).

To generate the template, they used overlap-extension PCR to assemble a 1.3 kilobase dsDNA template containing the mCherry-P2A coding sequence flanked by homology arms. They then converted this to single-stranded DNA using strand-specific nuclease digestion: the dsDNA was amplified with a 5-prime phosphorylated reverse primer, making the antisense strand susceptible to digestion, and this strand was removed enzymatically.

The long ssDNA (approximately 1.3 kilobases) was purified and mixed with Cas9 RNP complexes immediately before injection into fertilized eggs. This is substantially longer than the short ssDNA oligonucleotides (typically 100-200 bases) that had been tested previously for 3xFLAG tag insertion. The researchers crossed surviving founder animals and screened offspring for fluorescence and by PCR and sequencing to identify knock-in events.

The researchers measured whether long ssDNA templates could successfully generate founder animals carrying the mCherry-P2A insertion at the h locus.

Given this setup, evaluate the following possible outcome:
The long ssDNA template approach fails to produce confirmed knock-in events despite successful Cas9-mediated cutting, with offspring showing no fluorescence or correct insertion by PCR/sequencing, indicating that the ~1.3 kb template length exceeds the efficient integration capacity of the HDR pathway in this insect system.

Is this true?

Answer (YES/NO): YES